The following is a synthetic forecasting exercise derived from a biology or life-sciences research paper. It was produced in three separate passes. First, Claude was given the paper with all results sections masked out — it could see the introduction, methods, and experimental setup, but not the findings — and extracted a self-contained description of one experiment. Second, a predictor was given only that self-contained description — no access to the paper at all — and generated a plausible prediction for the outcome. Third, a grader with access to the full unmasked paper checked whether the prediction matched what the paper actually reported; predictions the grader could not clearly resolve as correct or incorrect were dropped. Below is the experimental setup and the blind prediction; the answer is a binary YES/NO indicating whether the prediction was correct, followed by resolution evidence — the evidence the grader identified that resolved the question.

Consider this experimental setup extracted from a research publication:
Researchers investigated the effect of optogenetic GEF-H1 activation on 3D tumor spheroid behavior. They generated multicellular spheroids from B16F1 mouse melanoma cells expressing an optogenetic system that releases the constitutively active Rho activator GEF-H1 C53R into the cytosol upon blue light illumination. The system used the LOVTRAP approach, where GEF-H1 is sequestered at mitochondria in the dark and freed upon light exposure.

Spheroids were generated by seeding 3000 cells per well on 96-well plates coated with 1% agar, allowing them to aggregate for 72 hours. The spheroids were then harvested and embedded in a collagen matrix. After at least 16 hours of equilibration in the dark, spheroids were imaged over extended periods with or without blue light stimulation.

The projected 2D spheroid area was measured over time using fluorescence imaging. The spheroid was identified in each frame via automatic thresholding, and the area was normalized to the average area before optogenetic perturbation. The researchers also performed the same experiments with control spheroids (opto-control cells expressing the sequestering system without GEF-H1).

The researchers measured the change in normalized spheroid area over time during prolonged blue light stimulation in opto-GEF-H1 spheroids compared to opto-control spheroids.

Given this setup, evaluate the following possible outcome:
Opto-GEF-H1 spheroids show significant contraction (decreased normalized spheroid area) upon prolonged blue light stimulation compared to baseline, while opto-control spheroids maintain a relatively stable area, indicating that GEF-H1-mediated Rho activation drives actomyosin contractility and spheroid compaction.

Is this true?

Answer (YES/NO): NO